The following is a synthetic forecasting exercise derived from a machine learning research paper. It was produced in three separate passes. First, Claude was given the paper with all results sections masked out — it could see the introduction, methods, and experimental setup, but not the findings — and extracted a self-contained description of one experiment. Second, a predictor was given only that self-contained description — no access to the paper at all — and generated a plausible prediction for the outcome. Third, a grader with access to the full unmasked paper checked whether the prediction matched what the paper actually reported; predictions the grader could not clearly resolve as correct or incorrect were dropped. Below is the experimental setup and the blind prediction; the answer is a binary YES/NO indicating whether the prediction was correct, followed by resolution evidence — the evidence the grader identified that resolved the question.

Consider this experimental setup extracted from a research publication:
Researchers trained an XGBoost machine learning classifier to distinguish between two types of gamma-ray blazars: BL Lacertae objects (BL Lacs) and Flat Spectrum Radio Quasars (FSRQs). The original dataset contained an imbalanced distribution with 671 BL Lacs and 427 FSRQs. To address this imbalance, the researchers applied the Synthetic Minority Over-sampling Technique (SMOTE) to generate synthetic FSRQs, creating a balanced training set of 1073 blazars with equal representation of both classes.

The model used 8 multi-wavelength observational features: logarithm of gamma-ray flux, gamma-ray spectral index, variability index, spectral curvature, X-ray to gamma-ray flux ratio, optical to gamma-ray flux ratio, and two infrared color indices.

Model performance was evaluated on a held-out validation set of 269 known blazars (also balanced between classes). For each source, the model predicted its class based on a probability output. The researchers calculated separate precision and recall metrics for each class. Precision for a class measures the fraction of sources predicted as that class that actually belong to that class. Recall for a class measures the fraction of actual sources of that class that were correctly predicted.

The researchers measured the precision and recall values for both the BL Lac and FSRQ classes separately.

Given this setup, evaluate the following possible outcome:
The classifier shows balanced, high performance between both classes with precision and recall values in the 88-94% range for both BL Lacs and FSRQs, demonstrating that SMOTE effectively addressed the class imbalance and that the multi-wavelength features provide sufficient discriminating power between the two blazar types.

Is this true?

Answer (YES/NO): NO